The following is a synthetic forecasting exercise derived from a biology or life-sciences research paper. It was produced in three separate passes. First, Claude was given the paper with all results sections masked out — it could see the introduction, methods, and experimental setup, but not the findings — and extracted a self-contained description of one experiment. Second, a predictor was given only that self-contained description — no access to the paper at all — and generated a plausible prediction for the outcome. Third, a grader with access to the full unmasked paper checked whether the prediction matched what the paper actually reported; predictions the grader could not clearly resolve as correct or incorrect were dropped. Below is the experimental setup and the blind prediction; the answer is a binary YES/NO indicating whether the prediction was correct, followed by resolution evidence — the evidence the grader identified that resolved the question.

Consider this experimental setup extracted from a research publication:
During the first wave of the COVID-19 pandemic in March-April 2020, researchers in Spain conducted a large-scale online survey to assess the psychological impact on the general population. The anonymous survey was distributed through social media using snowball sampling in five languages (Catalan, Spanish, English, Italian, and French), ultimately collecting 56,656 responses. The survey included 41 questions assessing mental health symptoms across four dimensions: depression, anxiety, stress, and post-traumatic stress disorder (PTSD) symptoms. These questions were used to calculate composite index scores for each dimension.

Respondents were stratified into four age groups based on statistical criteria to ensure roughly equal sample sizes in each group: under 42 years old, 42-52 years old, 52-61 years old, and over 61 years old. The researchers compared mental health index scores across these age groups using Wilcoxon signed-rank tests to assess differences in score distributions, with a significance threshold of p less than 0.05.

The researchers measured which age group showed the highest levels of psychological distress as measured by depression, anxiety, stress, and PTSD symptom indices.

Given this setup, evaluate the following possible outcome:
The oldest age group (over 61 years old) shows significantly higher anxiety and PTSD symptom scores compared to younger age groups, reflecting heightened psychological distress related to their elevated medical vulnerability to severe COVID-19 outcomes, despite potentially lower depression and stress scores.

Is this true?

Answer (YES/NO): NO